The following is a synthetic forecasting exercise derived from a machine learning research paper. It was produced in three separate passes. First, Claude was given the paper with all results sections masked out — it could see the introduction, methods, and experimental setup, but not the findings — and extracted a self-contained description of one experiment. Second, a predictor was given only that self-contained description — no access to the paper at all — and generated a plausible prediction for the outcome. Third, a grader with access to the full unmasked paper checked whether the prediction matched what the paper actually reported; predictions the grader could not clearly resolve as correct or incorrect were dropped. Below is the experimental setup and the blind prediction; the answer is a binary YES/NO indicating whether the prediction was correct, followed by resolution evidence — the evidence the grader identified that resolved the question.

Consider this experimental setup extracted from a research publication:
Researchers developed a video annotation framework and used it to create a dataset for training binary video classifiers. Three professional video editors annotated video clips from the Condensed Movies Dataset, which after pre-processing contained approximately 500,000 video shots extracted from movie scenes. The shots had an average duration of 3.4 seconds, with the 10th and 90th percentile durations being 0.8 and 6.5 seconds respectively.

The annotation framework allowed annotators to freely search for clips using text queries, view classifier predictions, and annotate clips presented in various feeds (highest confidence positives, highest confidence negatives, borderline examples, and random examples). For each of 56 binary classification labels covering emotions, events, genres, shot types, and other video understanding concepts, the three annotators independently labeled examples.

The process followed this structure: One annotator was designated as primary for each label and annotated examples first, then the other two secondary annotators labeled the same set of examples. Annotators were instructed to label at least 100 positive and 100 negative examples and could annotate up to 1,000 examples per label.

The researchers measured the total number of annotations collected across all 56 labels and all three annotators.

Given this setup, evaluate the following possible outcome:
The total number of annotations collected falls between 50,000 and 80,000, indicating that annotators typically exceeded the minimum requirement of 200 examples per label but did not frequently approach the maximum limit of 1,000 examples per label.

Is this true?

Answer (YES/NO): NO